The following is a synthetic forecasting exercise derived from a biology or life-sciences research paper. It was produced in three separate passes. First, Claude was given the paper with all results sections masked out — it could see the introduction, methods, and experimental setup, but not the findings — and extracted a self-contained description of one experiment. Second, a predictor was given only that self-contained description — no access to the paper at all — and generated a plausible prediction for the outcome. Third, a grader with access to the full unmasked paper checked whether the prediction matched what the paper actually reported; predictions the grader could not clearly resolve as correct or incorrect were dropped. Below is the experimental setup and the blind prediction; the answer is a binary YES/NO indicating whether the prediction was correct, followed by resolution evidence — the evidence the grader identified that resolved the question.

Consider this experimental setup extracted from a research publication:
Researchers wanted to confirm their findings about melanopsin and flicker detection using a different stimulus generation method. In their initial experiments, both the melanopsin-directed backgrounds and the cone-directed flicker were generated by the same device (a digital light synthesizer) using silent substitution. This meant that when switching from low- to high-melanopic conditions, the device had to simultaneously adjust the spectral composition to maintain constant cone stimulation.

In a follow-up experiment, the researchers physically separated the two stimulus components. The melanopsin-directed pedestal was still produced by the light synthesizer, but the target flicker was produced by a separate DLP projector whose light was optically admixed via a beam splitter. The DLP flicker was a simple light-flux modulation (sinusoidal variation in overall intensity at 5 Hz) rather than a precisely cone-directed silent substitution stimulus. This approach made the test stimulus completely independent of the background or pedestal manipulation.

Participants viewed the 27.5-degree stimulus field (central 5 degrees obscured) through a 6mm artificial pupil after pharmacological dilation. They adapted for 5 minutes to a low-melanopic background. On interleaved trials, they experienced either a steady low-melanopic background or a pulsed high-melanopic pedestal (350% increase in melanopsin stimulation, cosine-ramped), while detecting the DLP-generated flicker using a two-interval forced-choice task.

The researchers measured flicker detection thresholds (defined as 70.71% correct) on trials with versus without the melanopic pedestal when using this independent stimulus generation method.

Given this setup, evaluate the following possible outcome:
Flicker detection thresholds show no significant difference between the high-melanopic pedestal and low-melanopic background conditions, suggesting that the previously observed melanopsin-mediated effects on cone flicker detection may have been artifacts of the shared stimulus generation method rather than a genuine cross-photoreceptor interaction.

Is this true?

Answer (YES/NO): YES